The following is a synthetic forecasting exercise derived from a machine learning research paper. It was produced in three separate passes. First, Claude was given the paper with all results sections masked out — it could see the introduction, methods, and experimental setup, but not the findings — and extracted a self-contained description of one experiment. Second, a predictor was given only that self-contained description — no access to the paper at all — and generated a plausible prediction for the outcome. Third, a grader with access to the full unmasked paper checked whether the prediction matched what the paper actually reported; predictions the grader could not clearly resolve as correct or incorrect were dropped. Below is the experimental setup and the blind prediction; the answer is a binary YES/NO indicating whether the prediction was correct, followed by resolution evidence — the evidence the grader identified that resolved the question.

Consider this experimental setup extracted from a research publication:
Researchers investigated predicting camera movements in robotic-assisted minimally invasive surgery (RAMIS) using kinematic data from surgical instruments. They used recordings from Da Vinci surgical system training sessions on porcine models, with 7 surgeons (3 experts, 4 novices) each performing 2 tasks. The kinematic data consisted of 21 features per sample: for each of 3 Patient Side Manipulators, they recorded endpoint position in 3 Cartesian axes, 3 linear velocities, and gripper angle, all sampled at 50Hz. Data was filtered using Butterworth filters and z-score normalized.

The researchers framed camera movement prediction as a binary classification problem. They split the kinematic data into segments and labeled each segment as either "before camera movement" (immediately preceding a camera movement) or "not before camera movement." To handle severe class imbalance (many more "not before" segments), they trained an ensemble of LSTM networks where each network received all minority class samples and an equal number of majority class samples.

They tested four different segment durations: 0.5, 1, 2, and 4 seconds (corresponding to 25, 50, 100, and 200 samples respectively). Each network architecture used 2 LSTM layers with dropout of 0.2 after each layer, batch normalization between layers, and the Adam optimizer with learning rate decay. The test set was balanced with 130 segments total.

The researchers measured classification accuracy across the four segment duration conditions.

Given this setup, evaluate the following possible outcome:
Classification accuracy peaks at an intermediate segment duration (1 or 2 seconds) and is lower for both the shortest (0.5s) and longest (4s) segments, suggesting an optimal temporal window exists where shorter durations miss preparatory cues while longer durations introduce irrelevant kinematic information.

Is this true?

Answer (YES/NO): NO